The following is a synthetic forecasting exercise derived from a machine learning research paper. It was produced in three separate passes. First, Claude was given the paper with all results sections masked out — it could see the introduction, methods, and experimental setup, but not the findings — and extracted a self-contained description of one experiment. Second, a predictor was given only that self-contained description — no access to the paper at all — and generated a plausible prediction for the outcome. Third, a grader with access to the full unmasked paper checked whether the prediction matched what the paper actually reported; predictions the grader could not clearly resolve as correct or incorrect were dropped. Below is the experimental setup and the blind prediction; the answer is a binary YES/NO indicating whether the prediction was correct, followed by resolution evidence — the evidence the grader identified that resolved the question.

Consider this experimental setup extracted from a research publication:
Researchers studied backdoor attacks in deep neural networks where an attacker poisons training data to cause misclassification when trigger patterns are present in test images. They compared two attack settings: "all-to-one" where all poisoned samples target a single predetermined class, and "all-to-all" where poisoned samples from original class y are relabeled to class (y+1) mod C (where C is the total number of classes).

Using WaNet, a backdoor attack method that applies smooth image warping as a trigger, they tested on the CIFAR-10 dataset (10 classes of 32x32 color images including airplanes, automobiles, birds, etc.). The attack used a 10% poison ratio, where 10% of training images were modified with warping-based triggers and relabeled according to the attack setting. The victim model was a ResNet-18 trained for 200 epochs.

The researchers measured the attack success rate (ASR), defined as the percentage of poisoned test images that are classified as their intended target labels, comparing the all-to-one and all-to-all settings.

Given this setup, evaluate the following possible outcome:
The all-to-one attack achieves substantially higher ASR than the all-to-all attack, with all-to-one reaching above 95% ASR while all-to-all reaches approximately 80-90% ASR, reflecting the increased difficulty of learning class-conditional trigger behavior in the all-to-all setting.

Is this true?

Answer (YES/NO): NO